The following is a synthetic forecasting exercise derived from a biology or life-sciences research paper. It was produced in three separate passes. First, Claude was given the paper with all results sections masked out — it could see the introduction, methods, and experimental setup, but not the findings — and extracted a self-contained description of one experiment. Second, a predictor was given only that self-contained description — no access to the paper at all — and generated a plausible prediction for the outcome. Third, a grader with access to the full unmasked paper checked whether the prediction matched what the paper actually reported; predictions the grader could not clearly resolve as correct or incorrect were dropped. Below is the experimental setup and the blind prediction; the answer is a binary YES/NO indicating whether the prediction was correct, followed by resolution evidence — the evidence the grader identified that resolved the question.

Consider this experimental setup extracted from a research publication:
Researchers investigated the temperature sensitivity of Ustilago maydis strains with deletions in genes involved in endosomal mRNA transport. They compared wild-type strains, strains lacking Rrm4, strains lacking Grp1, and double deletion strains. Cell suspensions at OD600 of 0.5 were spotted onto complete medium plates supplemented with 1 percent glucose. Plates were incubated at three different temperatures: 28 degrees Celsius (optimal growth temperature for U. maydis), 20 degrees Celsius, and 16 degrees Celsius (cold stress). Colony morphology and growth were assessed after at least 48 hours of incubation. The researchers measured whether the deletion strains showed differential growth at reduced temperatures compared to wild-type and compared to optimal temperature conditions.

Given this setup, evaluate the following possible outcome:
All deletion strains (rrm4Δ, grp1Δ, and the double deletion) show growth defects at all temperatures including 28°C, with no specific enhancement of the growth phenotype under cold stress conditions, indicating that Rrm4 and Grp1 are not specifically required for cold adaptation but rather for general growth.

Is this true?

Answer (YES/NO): NO